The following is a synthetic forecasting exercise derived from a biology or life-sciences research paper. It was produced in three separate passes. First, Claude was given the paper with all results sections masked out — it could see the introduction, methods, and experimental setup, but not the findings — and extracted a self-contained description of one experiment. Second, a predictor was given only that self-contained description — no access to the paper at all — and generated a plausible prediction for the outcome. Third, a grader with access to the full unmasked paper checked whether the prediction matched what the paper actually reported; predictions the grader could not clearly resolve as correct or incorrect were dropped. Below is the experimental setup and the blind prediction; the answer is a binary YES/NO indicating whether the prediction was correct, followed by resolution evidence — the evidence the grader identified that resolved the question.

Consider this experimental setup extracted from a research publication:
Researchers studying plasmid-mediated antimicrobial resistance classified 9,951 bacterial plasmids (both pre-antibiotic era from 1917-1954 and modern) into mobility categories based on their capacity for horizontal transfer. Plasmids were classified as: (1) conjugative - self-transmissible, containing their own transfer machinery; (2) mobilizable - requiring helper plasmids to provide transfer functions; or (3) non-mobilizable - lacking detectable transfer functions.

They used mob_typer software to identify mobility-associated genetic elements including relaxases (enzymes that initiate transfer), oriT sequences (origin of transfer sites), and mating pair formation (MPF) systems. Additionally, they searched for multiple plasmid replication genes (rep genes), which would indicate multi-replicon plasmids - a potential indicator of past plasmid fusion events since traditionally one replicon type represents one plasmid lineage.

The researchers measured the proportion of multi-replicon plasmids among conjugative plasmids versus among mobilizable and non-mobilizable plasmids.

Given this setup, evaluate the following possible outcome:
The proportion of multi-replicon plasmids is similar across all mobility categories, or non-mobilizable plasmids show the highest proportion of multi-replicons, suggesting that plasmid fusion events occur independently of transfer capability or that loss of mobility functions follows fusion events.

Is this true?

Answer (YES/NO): NO